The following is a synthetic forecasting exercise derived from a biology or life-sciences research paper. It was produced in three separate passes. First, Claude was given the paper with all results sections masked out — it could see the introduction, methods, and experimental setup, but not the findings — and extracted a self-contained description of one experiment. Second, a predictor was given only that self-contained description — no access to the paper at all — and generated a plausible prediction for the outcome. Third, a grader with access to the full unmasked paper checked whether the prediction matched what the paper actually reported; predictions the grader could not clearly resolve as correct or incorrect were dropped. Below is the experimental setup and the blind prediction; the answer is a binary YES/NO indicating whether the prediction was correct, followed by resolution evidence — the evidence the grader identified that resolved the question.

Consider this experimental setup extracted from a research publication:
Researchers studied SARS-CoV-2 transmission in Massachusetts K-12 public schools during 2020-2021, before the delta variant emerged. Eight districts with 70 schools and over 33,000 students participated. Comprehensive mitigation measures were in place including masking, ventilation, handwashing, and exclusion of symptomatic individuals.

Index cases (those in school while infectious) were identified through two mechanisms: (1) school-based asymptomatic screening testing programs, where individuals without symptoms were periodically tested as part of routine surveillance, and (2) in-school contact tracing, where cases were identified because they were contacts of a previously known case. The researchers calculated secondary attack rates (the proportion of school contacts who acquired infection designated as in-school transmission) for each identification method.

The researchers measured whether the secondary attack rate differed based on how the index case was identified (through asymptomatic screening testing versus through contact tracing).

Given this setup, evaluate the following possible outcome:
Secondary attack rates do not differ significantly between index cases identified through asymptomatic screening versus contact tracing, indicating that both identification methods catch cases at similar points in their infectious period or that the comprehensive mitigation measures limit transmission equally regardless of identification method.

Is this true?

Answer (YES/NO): NO